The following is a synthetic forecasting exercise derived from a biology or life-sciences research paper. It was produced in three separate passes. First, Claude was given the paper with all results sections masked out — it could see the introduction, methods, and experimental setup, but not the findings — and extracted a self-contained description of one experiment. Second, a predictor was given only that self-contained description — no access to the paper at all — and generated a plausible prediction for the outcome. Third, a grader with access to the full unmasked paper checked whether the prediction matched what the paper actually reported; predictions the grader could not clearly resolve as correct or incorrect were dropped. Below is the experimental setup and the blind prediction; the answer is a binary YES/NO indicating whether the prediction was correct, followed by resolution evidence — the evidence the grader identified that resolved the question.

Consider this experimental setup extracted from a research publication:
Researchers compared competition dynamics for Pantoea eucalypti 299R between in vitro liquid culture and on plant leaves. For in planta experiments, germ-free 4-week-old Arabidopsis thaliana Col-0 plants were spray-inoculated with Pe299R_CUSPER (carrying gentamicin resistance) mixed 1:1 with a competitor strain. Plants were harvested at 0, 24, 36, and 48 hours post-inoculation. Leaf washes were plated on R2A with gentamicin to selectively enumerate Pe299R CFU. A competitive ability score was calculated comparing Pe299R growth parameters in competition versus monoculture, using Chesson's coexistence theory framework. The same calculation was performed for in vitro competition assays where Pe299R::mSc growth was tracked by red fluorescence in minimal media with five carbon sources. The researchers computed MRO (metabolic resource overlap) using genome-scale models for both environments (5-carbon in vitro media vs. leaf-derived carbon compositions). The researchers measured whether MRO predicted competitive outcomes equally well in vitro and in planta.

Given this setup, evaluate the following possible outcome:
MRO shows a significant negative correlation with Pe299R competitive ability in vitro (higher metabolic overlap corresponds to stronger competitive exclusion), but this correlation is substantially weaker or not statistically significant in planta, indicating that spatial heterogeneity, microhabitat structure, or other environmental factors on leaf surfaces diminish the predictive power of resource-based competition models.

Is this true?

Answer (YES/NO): YES